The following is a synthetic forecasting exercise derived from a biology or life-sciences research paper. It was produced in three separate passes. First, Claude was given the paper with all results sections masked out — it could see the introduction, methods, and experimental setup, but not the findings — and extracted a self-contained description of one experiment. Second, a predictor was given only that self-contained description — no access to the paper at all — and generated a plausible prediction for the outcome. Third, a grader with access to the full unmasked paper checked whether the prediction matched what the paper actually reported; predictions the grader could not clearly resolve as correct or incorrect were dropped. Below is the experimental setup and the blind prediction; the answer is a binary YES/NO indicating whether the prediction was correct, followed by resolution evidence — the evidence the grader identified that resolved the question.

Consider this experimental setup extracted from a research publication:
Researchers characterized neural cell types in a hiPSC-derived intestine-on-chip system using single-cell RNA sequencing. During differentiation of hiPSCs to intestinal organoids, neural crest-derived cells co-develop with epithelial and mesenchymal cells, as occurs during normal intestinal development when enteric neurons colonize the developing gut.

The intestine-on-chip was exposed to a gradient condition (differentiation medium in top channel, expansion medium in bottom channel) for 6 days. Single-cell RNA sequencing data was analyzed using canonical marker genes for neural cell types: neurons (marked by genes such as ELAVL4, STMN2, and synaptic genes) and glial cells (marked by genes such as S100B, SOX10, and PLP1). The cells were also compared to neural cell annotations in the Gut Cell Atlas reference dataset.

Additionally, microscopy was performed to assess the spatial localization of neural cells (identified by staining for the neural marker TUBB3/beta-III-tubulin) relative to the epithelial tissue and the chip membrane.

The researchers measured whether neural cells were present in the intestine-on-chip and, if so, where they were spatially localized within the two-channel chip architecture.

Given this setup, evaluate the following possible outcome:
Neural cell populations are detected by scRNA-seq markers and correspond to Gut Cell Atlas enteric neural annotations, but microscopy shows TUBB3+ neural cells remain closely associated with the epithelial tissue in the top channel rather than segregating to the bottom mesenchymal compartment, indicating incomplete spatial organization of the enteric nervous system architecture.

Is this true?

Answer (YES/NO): NO